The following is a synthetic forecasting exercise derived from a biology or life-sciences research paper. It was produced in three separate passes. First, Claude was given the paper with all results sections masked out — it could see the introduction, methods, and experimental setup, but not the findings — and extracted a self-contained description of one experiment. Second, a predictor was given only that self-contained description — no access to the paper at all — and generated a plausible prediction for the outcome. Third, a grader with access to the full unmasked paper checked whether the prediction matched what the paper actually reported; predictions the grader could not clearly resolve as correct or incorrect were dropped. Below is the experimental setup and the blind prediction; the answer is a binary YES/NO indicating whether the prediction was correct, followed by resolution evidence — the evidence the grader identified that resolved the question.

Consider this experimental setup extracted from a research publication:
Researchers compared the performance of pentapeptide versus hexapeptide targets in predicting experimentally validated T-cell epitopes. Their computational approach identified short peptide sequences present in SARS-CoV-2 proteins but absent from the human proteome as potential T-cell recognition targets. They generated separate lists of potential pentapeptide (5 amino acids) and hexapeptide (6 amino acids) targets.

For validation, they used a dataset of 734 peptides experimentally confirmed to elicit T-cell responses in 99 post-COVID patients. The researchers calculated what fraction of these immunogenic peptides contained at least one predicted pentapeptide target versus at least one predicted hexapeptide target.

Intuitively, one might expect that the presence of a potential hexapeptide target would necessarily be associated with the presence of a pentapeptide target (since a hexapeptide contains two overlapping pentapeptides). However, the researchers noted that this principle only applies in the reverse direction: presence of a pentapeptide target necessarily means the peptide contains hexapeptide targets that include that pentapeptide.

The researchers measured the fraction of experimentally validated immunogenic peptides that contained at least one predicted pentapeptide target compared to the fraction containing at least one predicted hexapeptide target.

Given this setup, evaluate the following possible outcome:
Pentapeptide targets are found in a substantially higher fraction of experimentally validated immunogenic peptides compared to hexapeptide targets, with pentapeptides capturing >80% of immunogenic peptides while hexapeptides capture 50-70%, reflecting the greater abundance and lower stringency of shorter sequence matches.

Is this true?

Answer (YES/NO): NO